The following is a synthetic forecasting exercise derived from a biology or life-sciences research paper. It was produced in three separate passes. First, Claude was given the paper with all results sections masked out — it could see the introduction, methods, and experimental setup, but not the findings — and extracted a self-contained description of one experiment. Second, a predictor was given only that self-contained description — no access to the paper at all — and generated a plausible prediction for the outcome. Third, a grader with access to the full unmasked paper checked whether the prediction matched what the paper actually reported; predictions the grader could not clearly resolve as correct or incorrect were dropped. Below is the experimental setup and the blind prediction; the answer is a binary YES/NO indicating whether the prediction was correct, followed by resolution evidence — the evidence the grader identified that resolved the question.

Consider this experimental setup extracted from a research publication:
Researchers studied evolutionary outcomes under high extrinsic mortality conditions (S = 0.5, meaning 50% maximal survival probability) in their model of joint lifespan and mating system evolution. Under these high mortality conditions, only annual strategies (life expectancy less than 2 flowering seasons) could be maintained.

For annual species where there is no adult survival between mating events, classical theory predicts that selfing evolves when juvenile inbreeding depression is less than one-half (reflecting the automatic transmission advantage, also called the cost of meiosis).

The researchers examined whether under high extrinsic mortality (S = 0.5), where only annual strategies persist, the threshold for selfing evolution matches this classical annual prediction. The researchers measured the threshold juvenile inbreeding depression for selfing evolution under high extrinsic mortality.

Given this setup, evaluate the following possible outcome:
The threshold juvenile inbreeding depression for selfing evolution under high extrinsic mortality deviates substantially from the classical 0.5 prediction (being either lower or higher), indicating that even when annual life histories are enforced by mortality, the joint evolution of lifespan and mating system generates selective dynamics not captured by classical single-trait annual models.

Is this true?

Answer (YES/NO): NO